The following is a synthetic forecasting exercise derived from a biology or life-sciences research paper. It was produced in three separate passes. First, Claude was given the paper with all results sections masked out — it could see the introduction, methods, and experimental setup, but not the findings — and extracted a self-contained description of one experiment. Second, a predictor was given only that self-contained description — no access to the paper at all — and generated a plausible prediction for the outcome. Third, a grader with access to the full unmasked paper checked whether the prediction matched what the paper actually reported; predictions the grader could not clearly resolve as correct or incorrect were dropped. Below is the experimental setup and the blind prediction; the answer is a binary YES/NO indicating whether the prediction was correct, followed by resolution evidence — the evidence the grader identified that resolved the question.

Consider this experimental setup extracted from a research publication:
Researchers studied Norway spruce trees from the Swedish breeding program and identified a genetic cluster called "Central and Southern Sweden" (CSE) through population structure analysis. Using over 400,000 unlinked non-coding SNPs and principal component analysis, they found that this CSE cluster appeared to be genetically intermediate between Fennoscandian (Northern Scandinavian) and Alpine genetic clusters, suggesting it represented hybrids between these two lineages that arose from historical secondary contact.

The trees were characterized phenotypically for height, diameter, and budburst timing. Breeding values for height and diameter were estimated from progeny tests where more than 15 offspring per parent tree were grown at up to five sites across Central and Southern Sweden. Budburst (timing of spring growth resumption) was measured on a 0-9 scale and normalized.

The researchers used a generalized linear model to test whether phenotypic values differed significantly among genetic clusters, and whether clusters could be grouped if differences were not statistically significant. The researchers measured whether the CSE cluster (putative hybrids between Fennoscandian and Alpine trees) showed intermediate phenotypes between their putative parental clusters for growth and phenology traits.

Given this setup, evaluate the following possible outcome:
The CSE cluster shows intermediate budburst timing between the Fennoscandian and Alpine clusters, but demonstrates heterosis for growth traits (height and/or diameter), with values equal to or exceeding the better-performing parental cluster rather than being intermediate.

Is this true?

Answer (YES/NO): NO